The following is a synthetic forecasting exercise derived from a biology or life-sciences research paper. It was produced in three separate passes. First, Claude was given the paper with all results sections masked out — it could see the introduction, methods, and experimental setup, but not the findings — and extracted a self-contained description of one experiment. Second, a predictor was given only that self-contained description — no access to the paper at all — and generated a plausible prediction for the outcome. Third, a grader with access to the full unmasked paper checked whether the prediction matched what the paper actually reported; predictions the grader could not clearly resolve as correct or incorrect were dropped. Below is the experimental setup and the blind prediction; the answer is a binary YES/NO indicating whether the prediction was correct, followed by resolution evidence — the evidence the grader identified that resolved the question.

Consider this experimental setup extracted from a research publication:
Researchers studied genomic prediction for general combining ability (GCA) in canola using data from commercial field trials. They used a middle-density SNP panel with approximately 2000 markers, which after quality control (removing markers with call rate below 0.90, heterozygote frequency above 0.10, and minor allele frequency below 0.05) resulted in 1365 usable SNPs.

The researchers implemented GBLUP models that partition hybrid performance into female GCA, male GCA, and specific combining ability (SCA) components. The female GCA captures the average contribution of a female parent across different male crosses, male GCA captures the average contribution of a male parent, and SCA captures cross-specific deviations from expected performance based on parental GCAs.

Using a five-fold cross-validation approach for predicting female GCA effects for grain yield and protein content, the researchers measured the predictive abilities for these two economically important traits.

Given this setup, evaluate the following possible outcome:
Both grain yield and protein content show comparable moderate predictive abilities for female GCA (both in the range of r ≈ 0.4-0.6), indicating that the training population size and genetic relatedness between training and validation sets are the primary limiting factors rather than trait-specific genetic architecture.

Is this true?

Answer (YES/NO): NO